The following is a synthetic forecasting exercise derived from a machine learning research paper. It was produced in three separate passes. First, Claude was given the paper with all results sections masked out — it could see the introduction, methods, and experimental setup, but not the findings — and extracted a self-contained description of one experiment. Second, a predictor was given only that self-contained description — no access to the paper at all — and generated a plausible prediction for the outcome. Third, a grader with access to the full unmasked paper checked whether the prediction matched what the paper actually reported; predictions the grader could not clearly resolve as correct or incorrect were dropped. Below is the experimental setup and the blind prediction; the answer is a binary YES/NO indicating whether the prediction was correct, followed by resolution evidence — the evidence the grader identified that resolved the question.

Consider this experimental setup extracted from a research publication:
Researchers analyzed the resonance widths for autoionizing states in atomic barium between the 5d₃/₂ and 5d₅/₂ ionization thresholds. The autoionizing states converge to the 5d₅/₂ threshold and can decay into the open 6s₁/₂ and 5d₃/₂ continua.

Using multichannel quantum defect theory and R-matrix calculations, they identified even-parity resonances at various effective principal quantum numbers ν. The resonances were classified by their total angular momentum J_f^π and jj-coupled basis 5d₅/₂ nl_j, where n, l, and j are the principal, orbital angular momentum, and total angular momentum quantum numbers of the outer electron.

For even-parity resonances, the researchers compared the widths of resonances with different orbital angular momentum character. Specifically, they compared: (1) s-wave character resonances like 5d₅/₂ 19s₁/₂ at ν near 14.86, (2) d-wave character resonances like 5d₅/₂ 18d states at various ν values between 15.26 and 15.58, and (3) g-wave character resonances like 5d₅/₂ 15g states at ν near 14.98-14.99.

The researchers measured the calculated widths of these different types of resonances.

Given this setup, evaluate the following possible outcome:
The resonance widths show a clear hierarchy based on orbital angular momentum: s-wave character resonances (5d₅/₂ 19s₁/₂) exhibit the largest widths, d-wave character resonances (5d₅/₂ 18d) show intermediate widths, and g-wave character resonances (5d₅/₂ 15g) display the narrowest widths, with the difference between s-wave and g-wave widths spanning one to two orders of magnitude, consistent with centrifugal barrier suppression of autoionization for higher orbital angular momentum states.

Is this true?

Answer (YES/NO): NO